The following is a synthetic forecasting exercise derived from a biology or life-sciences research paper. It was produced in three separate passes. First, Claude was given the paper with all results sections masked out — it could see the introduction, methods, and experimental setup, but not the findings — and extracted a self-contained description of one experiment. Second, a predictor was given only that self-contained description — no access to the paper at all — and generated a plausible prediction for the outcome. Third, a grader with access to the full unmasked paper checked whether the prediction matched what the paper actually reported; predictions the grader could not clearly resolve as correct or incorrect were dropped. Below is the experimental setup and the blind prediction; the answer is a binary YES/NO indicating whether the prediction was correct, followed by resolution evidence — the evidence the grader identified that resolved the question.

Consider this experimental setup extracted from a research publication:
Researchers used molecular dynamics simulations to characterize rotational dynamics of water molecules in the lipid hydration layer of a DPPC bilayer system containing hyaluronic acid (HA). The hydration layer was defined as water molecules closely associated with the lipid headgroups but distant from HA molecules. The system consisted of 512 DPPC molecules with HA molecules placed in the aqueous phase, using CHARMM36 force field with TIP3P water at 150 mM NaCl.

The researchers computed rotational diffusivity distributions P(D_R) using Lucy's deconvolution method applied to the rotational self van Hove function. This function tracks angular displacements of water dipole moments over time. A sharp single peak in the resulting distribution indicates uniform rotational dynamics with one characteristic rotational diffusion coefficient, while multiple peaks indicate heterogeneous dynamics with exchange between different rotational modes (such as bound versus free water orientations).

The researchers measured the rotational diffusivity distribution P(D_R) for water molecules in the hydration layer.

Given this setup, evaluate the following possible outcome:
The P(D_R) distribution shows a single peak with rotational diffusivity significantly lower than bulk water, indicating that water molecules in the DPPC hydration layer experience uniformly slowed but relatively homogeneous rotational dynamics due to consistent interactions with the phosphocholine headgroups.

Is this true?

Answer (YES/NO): NO